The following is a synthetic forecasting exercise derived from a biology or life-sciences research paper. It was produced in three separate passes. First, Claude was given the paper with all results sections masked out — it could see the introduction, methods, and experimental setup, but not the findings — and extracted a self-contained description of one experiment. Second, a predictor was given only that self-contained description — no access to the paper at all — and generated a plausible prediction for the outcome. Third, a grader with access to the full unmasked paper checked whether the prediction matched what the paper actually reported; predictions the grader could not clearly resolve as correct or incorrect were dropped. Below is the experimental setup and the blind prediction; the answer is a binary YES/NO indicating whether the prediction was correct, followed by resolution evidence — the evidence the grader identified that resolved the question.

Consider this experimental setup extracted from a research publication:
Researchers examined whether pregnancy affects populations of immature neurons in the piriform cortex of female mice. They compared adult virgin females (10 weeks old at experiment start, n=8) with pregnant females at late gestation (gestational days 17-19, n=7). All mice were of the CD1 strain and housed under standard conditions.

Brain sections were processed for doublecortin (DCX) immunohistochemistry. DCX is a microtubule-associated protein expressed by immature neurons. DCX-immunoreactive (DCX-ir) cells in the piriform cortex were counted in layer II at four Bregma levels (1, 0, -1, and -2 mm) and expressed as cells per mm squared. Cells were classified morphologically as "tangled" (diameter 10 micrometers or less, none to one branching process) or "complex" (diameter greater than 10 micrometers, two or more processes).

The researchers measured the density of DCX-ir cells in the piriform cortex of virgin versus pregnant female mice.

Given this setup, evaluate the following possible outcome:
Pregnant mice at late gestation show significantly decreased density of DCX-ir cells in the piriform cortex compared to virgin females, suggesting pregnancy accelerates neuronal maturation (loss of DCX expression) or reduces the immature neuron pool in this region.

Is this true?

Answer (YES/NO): NO